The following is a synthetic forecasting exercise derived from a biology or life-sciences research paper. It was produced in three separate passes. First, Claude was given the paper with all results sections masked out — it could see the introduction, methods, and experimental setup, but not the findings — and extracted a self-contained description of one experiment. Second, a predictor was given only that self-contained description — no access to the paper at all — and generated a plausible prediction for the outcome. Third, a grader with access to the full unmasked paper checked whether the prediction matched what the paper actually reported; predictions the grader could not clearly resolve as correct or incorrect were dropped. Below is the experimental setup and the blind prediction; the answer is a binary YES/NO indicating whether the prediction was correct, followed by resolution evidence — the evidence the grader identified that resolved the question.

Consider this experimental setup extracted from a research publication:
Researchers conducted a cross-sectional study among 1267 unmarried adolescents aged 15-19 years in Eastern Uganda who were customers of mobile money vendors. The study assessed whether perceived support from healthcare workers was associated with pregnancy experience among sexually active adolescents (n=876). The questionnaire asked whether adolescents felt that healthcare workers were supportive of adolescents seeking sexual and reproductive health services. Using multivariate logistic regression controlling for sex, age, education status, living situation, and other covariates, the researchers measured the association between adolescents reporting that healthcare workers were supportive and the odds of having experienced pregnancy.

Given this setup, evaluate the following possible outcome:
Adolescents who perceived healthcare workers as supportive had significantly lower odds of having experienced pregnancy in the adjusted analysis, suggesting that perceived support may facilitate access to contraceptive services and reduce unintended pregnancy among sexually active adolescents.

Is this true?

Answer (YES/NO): NO